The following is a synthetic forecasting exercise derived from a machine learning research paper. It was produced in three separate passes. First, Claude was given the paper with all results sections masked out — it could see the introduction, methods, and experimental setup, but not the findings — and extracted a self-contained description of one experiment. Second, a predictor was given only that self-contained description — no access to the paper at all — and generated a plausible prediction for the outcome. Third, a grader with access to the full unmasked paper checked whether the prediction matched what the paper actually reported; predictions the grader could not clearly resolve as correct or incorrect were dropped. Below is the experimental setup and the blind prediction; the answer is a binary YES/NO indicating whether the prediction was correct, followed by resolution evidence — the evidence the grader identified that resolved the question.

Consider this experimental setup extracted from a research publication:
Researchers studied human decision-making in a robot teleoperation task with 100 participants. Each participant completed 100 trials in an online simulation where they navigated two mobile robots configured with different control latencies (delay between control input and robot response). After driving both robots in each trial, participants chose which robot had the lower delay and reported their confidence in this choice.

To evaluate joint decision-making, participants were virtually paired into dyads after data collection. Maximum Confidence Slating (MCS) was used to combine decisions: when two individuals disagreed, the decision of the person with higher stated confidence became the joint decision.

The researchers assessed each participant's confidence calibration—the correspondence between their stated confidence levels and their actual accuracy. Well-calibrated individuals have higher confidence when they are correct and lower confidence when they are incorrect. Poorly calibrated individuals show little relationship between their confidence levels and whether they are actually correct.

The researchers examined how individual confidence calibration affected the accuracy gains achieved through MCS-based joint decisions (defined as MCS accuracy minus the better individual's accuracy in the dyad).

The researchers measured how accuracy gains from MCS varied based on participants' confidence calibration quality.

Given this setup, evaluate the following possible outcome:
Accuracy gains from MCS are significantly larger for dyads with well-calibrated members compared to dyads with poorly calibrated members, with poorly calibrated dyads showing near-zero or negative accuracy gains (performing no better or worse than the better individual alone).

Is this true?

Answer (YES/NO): NO